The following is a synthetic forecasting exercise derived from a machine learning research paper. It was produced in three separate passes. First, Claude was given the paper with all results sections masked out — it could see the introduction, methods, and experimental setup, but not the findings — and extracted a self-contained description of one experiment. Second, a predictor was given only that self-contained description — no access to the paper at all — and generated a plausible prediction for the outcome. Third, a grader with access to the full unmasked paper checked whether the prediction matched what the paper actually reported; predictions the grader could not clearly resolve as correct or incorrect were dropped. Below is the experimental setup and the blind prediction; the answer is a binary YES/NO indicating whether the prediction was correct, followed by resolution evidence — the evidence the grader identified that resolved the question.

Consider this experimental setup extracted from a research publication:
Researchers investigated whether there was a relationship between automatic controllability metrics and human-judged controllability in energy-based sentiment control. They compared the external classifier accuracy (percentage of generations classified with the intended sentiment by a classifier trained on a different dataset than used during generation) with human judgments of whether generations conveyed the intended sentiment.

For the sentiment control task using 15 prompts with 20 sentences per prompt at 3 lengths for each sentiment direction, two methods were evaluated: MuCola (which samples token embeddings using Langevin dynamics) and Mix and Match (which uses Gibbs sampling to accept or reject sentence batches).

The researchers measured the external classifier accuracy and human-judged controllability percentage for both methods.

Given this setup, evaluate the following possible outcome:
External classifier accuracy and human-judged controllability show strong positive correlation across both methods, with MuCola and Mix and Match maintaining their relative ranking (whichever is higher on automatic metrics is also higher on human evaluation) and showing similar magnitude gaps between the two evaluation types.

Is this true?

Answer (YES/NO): NO